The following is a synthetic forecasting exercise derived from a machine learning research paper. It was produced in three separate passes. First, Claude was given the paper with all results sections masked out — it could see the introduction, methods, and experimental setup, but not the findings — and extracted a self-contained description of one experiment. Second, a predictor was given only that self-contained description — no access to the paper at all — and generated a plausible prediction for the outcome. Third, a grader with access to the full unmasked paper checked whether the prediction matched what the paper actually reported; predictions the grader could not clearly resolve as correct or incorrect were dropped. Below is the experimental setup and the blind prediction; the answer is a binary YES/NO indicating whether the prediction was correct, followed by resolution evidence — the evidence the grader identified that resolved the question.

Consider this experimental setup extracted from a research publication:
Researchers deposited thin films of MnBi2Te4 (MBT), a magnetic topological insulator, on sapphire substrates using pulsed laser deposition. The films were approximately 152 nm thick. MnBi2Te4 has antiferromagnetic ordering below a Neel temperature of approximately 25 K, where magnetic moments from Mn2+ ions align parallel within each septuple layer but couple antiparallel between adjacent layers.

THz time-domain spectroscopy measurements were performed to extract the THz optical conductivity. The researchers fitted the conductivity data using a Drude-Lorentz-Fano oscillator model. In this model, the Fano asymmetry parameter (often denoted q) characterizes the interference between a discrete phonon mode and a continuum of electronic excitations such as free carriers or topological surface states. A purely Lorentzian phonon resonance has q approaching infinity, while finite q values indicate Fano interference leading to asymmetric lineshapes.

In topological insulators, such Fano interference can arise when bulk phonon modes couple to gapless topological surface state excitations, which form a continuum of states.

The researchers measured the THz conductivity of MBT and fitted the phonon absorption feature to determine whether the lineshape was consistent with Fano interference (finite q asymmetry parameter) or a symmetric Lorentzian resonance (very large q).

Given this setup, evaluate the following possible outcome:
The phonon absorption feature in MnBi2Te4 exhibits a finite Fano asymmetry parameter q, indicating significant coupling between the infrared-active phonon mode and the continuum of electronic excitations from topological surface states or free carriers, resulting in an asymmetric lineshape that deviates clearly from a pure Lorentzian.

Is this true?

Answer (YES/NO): NO